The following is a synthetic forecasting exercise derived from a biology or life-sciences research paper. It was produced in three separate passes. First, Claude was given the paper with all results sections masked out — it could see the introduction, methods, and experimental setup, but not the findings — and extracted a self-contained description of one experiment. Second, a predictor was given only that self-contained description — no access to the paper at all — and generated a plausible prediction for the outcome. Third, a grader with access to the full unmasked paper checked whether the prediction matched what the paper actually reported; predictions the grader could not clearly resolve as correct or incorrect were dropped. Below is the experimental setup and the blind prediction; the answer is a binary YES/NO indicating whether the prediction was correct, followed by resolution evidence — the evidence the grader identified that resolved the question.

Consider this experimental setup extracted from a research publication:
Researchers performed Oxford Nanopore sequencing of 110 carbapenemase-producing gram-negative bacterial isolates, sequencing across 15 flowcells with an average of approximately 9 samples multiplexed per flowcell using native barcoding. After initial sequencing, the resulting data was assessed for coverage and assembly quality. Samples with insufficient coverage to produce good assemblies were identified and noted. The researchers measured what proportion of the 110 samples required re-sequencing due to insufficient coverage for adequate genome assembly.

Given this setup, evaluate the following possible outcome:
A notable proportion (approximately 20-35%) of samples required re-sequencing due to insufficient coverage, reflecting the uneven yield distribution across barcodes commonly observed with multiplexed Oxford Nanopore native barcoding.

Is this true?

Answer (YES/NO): YES